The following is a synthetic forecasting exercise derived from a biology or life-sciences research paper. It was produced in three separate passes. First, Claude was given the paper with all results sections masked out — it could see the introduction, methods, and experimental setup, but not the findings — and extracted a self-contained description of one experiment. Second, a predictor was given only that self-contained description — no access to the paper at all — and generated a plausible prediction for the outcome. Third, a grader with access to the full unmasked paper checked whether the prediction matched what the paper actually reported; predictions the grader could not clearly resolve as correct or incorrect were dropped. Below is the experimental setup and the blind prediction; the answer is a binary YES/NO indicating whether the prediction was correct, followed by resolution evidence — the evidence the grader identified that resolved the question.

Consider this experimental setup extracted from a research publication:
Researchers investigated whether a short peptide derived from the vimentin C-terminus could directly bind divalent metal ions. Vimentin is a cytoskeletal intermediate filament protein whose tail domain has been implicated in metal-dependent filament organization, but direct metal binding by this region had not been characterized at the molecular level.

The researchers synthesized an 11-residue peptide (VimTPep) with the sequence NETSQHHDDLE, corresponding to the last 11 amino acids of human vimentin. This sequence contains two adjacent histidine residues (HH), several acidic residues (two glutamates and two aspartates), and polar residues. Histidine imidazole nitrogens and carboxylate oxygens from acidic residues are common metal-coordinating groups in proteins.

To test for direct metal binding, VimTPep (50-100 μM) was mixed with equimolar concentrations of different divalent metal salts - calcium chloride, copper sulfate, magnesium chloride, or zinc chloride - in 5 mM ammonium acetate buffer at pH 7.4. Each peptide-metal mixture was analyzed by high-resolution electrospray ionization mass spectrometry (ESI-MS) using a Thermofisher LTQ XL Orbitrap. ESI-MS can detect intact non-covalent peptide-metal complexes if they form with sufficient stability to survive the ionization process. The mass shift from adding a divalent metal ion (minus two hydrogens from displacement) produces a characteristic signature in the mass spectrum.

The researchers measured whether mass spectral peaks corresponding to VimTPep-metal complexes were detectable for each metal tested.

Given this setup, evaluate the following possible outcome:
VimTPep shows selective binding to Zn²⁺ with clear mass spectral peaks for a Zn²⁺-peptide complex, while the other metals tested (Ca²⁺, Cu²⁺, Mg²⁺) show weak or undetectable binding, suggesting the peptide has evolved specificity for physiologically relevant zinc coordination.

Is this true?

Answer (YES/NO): NO